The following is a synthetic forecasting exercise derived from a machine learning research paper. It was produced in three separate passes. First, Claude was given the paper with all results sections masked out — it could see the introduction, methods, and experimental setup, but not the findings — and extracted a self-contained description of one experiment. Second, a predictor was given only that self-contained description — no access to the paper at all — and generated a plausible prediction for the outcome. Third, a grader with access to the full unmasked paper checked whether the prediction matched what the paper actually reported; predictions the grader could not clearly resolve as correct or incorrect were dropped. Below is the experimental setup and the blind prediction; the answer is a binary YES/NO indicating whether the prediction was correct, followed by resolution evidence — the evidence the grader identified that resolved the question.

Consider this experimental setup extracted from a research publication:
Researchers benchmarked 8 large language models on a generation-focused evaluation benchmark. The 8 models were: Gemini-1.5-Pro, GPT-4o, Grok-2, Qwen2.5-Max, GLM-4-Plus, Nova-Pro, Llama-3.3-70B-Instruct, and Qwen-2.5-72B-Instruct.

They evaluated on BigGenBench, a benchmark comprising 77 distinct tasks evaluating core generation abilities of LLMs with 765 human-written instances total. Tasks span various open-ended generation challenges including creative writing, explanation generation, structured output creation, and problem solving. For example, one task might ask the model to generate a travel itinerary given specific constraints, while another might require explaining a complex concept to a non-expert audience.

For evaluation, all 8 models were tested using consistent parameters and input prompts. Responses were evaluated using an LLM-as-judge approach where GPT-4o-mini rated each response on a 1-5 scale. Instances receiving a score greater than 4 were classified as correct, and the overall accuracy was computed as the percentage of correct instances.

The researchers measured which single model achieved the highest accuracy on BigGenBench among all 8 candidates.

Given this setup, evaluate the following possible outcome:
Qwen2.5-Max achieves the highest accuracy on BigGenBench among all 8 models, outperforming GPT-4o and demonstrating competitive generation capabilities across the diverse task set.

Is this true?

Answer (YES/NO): NO